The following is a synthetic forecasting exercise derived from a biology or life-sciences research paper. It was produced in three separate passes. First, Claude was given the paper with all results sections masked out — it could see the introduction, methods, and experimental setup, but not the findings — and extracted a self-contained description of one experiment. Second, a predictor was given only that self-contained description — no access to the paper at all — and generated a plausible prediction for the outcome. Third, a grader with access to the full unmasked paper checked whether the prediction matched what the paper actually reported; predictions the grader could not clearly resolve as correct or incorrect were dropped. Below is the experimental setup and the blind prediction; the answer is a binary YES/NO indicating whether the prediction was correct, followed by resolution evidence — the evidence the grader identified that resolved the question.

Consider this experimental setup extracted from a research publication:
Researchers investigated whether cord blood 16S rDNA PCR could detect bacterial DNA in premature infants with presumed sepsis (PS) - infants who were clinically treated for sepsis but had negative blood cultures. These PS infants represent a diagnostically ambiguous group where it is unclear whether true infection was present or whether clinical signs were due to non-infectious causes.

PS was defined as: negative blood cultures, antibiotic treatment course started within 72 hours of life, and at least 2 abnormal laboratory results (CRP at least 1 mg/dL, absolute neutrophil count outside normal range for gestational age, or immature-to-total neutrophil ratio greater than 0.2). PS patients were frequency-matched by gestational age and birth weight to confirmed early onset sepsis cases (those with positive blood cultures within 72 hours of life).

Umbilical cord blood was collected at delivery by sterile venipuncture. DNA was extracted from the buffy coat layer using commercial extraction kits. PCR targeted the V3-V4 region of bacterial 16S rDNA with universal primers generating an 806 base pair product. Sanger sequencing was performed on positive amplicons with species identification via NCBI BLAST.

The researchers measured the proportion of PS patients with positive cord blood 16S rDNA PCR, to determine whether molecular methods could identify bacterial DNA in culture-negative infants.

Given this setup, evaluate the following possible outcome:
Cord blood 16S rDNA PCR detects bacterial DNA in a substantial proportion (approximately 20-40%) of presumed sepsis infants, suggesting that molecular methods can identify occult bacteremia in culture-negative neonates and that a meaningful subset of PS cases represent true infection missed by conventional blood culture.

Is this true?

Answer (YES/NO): YES